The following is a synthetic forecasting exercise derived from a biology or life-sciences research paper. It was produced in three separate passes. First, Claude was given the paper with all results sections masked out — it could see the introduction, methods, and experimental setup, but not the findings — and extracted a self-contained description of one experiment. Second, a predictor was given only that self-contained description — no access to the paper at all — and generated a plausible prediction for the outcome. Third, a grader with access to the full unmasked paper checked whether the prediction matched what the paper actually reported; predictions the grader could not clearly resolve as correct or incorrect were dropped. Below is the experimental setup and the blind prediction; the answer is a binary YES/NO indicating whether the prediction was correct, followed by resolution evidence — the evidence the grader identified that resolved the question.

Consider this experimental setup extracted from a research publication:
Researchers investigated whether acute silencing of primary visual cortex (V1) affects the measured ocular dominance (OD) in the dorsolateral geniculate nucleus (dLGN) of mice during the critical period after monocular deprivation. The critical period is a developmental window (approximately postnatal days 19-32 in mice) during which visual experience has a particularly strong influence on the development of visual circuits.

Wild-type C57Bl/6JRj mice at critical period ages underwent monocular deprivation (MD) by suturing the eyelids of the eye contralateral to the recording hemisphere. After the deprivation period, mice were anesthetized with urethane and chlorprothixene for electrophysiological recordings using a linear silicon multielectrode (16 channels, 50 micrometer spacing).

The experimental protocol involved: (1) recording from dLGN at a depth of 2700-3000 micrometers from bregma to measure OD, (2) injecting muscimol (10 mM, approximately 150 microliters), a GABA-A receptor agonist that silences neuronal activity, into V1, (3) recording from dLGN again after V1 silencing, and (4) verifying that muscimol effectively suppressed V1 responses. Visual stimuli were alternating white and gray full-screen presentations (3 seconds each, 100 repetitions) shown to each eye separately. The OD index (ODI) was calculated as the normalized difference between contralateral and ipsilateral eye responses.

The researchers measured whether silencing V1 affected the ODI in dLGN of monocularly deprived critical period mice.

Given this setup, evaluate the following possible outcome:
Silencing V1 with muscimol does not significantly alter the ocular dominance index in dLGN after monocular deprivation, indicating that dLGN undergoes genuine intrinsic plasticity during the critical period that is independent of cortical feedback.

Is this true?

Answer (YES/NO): NO